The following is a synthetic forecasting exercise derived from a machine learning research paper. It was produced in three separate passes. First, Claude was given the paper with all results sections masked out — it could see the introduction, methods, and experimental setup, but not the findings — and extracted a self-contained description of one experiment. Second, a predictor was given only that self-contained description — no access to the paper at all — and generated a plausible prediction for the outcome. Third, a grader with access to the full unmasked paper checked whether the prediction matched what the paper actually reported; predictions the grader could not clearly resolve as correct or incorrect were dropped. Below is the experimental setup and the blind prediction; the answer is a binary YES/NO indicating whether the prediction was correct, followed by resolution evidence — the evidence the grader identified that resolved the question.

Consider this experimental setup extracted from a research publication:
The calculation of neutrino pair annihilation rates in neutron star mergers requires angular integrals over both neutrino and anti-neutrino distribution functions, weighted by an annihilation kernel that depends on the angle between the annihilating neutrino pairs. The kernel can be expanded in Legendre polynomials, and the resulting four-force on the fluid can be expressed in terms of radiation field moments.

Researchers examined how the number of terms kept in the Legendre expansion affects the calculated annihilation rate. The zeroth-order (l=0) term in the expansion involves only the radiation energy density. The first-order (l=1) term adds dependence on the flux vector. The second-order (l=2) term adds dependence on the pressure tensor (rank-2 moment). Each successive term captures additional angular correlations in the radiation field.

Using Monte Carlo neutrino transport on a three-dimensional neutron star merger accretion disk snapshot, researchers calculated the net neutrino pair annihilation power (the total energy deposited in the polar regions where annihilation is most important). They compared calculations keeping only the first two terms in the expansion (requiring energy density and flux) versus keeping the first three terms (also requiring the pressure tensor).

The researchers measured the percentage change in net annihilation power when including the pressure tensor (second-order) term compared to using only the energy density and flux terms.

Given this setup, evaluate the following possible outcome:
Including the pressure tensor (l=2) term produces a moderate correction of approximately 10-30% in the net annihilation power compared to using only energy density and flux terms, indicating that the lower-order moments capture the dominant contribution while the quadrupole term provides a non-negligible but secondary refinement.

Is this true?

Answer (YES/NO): YES